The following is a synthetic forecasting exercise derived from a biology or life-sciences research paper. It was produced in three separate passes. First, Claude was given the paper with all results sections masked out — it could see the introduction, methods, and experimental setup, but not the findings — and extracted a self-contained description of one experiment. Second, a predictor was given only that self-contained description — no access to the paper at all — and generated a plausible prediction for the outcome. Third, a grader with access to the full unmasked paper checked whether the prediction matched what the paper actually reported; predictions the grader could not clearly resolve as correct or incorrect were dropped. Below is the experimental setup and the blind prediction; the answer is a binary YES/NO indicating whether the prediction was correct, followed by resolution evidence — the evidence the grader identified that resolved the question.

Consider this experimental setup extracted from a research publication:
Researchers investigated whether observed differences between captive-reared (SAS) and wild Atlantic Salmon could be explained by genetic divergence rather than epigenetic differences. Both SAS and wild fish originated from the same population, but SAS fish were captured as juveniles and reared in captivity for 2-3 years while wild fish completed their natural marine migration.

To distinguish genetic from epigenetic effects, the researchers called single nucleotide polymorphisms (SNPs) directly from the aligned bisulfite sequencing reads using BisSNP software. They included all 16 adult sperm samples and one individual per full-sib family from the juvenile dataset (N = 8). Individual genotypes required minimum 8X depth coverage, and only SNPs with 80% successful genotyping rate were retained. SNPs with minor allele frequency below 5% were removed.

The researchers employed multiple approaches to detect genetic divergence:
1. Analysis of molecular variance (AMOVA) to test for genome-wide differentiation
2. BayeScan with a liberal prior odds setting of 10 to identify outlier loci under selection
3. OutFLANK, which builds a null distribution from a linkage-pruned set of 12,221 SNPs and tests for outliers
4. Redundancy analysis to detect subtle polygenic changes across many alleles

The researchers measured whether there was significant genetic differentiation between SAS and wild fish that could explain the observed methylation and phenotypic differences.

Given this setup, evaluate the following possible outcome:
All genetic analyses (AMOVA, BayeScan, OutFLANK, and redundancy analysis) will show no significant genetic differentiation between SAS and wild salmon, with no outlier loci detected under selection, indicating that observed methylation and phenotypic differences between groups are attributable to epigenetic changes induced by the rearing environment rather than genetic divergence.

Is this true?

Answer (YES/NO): NO